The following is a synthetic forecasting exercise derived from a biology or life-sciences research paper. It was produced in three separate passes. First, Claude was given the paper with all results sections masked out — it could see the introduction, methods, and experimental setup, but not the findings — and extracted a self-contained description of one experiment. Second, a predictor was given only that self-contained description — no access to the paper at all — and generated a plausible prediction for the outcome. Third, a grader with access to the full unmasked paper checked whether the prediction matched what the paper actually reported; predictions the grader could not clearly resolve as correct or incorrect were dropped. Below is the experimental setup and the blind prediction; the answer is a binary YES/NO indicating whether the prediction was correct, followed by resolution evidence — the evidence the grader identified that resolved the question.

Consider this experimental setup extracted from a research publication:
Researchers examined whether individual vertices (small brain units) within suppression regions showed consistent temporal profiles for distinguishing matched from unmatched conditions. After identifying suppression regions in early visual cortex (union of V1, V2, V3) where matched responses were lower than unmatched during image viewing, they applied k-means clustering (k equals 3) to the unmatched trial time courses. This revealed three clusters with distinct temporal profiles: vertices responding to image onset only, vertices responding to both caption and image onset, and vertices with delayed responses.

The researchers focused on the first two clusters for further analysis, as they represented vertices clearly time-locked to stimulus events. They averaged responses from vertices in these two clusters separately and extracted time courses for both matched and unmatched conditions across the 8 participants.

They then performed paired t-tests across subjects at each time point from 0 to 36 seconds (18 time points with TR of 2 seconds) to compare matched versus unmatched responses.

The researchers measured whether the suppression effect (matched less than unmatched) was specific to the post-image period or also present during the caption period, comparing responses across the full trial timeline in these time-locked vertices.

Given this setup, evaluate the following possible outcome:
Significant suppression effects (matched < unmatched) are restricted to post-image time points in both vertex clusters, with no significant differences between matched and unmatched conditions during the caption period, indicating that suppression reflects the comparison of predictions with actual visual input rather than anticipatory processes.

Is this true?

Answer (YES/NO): YES